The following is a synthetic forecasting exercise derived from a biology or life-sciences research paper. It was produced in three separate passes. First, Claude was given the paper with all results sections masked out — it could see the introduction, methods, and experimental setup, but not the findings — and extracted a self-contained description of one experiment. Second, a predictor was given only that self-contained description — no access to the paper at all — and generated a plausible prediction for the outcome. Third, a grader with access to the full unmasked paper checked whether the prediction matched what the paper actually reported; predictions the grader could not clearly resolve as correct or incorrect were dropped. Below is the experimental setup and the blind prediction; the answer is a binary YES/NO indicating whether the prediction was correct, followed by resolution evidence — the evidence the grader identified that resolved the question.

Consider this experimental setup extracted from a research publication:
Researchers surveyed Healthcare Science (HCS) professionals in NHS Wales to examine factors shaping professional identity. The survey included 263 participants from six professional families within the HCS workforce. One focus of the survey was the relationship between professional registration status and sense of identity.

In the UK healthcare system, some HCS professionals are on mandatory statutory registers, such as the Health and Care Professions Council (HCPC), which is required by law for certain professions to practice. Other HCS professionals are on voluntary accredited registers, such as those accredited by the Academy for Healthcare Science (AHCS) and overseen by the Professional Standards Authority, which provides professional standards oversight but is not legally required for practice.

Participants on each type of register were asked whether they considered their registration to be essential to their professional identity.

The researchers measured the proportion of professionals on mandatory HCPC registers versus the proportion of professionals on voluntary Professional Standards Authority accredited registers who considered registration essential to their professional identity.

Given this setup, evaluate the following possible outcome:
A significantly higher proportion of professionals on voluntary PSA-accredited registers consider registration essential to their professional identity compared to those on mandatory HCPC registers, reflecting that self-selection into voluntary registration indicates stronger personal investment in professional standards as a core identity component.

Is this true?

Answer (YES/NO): NO